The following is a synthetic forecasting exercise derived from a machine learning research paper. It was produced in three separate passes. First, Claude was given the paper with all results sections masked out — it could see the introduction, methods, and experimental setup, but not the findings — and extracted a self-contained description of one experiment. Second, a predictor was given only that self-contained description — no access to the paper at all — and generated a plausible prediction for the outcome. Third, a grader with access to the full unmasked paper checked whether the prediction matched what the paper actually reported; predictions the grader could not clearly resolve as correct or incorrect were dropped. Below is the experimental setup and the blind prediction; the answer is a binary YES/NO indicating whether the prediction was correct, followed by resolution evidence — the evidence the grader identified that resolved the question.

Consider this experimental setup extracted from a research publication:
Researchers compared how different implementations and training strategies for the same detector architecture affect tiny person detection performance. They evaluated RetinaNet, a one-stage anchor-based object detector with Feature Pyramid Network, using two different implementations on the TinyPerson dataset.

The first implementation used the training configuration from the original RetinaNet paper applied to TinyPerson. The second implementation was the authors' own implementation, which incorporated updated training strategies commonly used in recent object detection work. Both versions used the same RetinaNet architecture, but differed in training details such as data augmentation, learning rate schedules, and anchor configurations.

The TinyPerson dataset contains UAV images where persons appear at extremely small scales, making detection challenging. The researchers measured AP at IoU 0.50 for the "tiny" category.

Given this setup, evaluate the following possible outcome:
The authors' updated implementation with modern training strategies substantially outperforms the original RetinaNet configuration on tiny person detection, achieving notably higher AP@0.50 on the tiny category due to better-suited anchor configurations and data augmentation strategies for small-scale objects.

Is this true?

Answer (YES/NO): YES